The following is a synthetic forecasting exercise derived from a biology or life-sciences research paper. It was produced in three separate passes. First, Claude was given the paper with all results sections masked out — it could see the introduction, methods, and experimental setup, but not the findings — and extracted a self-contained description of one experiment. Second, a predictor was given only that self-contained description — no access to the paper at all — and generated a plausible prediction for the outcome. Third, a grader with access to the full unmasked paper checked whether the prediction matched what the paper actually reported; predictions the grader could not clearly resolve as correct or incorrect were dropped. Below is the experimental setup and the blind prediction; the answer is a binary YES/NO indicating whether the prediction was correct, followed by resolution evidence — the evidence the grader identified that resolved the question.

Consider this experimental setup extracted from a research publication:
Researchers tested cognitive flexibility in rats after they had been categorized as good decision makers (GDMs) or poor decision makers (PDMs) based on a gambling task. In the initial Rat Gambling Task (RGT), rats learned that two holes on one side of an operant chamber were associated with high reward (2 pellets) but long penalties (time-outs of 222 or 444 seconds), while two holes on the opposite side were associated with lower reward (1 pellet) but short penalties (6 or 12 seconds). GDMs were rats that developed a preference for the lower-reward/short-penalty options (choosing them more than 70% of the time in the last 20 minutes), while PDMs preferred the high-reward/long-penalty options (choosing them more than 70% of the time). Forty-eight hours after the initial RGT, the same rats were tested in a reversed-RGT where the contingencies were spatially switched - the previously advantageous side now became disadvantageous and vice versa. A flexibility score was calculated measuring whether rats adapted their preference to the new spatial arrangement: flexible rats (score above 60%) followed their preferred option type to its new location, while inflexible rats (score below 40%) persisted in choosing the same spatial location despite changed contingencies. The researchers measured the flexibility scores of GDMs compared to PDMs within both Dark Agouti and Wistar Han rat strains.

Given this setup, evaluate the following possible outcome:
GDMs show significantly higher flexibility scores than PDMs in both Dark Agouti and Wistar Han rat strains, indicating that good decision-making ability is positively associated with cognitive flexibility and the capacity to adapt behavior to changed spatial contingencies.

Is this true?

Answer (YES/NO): NO